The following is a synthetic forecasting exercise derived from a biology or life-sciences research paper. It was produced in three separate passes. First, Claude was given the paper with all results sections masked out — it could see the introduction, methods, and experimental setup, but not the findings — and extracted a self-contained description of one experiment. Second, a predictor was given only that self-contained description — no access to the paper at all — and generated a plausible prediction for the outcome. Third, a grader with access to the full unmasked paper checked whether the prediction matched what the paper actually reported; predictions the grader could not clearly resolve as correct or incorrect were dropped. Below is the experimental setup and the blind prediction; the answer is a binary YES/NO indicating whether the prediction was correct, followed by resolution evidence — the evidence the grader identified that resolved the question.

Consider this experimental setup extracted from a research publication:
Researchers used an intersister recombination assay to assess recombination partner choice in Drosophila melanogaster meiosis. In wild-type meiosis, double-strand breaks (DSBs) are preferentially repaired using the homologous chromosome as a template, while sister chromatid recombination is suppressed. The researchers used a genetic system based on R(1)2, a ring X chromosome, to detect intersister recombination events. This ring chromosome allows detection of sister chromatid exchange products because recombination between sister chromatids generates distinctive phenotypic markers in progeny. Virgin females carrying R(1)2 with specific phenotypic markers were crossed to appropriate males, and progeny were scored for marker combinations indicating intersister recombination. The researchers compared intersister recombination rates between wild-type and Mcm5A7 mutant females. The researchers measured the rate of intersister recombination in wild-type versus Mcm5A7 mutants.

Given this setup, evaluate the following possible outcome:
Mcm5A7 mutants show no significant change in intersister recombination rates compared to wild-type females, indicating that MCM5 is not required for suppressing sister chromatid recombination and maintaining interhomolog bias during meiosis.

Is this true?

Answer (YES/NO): YES